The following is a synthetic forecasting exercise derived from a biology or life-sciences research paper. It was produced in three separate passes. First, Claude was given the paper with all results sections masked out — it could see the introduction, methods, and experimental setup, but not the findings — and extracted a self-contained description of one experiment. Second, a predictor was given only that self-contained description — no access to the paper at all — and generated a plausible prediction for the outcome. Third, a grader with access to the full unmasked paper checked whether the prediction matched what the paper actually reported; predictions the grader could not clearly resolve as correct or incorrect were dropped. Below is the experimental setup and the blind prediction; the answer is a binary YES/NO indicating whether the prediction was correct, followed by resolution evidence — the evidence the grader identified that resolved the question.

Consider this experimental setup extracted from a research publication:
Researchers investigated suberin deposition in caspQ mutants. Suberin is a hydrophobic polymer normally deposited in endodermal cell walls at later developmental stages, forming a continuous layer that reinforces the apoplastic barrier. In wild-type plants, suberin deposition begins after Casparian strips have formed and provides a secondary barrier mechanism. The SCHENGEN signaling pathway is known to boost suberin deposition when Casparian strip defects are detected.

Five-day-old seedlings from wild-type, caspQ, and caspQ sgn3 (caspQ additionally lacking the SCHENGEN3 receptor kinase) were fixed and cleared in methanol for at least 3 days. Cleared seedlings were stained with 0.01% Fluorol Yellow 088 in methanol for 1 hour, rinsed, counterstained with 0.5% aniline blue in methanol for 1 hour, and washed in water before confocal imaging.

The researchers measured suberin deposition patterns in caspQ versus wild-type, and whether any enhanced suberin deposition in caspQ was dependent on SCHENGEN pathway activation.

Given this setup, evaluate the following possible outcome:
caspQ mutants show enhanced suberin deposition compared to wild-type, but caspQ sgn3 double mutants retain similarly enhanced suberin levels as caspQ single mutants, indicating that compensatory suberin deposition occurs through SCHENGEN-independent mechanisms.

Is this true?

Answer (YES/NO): NO